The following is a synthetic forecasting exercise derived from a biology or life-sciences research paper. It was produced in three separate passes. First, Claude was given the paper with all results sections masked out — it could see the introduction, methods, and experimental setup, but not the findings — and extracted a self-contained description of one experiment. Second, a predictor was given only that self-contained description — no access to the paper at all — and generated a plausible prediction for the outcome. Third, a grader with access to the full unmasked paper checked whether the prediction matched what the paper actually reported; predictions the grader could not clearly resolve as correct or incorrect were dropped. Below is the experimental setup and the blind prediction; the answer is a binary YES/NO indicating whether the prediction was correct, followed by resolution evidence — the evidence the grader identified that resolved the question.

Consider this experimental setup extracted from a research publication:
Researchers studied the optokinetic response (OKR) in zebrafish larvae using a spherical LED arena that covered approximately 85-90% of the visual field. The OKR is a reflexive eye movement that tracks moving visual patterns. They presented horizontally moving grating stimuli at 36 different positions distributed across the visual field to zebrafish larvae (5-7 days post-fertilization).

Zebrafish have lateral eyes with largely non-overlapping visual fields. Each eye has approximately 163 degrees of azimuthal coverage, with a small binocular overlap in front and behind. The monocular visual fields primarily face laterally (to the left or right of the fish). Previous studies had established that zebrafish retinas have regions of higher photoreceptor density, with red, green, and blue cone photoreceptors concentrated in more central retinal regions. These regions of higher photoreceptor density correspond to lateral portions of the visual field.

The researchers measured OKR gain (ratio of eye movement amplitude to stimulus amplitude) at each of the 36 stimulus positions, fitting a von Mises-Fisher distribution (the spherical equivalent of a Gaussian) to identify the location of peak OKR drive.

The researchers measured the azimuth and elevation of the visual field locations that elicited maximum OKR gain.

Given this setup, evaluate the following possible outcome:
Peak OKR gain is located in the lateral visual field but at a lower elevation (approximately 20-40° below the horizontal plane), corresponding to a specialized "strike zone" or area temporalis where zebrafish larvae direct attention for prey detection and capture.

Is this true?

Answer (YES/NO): NO